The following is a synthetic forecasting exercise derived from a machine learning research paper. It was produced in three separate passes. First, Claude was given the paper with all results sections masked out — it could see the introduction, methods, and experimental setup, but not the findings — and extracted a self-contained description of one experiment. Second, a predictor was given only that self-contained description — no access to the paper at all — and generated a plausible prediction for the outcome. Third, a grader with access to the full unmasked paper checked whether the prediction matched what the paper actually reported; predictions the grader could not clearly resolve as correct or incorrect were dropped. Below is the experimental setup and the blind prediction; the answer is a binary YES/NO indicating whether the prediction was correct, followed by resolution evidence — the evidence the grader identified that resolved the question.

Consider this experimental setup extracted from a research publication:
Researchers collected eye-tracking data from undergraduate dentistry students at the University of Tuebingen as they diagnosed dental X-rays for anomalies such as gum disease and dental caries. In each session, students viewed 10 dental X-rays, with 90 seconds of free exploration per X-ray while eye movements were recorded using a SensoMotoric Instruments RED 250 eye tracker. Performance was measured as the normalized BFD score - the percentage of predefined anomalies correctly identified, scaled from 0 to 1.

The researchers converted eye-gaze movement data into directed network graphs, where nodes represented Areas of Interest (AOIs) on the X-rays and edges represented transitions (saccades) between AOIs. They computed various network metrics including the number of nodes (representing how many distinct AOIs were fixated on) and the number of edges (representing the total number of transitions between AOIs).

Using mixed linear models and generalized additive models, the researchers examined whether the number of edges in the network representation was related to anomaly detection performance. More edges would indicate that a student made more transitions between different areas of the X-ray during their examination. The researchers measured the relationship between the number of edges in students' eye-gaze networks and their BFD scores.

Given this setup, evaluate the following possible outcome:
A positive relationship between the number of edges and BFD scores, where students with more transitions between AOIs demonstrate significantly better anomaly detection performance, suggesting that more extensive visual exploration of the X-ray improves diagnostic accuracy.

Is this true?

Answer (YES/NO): YES